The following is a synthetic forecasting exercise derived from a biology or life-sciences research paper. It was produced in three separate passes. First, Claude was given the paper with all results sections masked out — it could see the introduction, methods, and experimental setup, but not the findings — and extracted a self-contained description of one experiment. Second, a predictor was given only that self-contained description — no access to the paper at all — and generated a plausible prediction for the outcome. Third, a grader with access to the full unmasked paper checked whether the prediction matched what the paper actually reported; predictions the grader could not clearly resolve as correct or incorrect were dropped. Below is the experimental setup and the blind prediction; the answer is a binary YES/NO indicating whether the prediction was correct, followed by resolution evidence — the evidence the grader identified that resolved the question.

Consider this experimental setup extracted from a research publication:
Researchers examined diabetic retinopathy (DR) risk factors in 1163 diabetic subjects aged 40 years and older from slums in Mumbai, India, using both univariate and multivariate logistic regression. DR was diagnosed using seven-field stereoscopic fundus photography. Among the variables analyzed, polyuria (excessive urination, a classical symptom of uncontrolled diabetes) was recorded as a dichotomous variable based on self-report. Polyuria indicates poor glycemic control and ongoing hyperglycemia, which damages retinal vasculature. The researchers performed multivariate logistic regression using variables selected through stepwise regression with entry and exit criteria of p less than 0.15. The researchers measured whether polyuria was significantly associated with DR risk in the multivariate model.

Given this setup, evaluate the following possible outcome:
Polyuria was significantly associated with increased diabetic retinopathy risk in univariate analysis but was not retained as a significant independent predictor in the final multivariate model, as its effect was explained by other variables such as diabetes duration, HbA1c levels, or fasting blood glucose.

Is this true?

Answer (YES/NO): YES